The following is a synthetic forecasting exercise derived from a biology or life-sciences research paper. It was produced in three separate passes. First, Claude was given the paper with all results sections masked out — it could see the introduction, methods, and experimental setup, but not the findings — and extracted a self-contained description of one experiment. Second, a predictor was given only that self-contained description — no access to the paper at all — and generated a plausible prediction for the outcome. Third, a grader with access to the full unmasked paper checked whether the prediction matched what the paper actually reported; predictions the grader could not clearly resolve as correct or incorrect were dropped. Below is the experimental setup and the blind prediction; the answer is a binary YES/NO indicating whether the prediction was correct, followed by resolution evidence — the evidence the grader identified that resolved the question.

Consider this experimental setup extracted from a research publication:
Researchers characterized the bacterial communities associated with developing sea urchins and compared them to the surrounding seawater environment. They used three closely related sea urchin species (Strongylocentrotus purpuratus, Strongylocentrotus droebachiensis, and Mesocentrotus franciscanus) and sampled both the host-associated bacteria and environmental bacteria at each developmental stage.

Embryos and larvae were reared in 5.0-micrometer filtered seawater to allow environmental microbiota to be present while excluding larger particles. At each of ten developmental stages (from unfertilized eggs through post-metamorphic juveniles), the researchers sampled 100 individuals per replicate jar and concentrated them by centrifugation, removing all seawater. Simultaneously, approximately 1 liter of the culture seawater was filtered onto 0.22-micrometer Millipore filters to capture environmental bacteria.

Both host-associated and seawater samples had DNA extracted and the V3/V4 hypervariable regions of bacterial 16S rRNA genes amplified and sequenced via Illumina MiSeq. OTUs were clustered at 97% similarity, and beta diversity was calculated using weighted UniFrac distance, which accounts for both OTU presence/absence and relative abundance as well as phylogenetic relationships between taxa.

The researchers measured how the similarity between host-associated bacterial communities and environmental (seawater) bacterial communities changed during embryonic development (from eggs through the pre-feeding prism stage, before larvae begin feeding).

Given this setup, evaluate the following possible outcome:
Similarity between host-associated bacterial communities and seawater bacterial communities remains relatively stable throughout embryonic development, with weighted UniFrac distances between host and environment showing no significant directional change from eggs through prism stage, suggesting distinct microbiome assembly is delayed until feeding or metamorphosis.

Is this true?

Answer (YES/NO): NO